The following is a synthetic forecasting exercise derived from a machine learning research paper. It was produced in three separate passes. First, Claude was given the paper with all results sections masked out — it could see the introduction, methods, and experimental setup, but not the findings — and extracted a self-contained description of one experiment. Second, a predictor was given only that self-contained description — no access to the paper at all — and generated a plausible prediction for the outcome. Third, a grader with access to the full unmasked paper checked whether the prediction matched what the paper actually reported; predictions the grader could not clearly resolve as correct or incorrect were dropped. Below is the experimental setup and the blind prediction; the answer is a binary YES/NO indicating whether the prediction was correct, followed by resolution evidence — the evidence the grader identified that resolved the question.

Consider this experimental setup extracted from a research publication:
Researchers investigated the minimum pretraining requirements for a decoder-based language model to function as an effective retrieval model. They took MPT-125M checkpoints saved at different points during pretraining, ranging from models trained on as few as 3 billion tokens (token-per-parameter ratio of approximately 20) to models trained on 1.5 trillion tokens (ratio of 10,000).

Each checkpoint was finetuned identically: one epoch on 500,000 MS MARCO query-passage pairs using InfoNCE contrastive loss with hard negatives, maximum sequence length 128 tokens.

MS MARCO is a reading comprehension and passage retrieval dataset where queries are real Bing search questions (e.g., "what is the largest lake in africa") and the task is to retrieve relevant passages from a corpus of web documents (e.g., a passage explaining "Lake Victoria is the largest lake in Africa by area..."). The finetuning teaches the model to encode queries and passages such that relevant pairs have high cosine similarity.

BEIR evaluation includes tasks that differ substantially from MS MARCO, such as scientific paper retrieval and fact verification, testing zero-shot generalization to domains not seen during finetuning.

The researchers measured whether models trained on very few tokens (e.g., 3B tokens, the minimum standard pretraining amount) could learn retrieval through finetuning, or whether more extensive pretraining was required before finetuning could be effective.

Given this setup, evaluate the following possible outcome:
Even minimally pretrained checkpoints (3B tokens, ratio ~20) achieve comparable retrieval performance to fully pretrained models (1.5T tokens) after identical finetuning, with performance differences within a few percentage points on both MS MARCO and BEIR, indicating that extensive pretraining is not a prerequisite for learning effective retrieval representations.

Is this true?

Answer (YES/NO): NO